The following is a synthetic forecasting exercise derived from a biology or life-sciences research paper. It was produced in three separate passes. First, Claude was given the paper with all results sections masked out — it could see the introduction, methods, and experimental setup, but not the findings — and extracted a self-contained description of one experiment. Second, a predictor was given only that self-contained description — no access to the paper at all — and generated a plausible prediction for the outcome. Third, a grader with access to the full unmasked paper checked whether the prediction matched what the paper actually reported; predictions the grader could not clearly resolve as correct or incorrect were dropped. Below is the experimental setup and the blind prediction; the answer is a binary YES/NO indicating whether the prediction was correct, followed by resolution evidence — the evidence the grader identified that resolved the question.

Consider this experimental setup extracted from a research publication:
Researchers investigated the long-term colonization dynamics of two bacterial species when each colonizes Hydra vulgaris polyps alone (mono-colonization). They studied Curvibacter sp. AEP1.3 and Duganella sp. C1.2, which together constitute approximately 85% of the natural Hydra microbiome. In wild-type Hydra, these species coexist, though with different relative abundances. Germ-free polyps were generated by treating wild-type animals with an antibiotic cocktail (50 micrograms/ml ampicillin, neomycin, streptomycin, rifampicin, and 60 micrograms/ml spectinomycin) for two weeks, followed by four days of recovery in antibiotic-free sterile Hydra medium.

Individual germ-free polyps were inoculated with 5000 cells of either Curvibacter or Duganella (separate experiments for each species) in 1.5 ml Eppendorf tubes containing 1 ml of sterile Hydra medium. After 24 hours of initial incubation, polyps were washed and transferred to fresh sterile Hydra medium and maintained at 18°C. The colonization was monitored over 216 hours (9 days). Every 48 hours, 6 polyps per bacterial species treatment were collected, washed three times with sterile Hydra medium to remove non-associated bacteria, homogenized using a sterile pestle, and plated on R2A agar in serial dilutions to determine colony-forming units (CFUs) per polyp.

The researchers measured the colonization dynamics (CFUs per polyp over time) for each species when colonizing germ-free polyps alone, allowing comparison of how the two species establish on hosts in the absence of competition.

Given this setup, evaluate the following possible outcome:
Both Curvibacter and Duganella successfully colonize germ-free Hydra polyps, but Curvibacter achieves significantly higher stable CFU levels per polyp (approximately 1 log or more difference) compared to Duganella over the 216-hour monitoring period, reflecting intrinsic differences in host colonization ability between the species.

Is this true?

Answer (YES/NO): NO